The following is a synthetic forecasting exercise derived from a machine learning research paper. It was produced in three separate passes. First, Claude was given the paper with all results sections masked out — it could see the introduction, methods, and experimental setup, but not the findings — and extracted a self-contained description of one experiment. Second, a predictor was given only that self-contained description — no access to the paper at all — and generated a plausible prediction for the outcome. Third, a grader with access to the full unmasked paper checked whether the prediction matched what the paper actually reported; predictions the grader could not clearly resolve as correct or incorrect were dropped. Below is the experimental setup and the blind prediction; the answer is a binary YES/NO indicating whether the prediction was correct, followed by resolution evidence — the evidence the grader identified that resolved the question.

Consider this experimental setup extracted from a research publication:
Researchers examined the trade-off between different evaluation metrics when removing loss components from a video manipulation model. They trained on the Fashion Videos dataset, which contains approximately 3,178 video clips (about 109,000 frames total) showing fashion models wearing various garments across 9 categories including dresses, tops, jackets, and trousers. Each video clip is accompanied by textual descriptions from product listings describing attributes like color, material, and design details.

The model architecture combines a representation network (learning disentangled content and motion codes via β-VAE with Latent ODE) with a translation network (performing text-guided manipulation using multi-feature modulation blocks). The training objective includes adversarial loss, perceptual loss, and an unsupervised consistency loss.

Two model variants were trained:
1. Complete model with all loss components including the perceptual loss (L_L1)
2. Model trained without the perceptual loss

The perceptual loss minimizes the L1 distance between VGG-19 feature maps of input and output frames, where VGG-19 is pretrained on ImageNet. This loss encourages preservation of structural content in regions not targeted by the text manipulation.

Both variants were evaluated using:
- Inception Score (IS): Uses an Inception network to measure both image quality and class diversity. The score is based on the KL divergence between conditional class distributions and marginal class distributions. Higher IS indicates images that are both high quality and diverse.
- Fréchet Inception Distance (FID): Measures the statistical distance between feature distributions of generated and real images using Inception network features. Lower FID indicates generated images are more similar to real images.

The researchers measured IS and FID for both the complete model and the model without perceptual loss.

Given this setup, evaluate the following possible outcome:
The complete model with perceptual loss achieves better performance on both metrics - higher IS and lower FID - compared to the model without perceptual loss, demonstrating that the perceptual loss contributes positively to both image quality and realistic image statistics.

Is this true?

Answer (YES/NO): NO